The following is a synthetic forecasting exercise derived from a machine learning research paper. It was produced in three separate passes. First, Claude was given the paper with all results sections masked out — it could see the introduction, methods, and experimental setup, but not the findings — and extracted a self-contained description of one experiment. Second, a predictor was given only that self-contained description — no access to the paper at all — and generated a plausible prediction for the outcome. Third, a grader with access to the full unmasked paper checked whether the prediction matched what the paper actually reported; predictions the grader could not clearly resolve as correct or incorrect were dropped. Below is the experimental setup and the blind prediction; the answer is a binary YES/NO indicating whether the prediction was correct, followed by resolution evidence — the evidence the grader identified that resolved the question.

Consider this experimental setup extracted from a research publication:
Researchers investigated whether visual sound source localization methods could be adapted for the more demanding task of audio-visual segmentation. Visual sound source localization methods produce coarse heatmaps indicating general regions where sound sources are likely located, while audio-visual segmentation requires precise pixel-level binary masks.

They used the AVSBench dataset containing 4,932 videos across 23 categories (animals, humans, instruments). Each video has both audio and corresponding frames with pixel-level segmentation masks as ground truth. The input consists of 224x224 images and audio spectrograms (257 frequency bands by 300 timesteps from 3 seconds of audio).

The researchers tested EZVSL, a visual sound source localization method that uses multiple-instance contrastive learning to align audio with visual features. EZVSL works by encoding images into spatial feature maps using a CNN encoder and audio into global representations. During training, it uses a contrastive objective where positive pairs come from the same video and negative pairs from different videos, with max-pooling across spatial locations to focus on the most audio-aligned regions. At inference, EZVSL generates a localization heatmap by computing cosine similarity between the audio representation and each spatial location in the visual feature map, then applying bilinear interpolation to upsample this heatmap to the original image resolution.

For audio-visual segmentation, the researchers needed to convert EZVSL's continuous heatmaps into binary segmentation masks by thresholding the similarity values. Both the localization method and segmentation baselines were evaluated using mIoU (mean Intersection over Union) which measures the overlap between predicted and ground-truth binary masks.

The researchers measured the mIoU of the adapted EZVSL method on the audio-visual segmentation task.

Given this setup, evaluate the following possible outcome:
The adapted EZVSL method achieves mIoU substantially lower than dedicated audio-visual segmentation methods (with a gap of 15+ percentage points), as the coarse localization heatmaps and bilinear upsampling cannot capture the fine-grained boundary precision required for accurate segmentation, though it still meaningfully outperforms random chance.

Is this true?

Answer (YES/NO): NO